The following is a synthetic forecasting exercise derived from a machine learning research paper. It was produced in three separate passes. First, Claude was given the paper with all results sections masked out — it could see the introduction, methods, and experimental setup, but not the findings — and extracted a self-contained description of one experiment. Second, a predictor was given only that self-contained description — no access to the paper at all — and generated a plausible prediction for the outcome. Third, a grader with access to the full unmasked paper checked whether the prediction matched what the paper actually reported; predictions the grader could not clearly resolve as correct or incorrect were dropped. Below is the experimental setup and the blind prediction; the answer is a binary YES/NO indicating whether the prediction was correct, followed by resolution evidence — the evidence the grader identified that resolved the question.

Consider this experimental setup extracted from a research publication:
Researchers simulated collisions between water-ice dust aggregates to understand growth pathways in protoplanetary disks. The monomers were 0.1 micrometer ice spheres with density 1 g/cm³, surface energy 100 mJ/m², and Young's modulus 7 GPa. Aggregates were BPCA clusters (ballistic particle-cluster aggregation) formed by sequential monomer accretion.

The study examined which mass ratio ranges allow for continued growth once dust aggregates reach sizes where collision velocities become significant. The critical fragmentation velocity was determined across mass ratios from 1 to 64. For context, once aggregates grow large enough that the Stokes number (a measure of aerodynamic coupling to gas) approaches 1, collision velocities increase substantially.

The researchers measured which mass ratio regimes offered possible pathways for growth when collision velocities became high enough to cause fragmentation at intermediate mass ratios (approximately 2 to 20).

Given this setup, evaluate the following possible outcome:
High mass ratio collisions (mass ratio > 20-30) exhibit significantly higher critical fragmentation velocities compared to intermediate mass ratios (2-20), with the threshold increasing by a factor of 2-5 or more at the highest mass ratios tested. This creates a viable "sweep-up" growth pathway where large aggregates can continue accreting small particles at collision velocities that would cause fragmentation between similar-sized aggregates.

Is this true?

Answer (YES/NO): YES